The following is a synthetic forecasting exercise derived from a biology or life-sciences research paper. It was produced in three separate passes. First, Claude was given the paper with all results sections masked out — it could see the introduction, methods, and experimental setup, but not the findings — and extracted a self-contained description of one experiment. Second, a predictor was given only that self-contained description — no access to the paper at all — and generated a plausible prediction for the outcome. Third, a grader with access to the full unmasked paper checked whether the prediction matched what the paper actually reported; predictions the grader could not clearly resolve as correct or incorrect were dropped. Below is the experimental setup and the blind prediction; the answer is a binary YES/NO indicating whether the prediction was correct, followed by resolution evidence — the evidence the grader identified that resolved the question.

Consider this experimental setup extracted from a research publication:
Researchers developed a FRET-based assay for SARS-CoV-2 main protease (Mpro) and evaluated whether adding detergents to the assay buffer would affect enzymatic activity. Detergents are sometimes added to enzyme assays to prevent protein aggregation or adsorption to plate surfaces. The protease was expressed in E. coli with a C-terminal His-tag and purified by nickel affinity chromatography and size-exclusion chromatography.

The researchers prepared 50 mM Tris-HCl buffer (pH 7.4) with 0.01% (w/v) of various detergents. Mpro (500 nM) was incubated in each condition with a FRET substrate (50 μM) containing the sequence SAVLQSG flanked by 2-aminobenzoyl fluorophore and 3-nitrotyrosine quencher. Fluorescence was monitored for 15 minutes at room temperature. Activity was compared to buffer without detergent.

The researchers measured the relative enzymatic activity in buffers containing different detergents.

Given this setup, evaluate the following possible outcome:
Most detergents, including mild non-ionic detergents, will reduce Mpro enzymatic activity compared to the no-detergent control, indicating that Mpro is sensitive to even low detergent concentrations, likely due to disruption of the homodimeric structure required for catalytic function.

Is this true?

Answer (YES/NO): NO